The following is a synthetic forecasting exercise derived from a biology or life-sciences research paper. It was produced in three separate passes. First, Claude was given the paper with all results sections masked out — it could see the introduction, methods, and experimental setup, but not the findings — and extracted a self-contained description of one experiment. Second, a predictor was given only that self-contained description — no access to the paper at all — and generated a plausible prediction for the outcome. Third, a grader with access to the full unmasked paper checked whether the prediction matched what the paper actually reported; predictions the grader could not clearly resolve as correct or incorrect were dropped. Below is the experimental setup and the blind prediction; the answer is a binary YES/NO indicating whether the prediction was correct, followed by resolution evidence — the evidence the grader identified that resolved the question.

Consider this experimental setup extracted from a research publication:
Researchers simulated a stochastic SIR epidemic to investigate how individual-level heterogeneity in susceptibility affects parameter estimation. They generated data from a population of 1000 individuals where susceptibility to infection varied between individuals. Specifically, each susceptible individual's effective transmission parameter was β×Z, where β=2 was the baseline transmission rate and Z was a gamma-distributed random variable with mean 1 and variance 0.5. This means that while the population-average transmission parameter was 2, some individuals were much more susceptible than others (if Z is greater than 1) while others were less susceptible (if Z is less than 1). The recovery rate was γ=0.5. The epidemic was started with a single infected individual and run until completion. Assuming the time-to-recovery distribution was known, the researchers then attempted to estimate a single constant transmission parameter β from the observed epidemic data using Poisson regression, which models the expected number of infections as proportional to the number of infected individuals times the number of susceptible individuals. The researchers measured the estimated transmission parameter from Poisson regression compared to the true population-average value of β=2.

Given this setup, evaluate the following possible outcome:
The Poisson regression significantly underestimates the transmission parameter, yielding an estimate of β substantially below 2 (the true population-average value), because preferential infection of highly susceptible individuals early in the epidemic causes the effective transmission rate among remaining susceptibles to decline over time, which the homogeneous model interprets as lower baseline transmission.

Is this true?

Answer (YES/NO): YES